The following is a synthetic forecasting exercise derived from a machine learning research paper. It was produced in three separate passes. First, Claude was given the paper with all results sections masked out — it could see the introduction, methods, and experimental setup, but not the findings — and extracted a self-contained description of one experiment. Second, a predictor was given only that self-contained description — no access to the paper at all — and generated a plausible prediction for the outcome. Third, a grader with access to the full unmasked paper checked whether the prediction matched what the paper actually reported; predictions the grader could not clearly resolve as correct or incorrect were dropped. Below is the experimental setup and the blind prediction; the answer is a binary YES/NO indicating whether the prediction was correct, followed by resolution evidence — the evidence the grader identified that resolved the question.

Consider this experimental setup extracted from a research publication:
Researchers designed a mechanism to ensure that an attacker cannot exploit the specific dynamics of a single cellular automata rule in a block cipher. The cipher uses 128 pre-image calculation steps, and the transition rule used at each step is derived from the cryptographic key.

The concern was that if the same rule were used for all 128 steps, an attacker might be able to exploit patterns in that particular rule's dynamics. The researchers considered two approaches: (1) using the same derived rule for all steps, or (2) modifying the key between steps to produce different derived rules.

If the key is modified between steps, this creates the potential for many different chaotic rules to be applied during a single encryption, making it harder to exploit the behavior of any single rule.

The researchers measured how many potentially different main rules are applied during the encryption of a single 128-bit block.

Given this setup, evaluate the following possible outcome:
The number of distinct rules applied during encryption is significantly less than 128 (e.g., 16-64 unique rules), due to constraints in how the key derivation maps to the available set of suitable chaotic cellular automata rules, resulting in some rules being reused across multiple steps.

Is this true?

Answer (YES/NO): NO